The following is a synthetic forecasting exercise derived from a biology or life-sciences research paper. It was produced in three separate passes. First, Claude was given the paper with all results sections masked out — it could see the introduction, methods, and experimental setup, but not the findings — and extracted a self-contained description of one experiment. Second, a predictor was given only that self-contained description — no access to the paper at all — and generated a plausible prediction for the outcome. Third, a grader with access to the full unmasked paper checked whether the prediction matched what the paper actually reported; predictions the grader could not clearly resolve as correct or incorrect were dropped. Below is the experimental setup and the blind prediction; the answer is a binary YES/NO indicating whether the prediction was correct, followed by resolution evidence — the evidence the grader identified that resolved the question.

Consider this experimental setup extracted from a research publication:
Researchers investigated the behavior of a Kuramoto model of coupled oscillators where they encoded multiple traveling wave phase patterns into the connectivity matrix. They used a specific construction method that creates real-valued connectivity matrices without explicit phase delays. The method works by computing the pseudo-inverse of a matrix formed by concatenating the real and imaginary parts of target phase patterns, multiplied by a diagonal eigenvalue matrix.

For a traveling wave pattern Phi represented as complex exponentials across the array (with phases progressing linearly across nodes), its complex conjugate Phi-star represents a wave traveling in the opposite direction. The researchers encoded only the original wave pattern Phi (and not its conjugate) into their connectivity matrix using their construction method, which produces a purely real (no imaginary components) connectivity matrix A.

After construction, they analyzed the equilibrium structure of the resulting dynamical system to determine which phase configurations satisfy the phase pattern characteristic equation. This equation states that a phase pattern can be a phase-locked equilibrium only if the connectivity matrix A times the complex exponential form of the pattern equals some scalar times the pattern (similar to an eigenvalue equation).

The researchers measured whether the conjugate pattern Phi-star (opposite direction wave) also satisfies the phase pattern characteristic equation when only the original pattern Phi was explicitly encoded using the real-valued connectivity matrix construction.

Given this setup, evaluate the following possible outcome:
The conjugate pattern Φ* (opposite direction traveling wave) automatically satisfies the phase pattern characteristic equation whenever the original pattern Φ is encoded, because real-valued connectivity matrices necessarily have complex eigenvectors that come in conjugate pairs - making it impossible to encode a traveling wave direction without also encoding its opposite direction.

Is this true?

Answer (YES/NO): YES